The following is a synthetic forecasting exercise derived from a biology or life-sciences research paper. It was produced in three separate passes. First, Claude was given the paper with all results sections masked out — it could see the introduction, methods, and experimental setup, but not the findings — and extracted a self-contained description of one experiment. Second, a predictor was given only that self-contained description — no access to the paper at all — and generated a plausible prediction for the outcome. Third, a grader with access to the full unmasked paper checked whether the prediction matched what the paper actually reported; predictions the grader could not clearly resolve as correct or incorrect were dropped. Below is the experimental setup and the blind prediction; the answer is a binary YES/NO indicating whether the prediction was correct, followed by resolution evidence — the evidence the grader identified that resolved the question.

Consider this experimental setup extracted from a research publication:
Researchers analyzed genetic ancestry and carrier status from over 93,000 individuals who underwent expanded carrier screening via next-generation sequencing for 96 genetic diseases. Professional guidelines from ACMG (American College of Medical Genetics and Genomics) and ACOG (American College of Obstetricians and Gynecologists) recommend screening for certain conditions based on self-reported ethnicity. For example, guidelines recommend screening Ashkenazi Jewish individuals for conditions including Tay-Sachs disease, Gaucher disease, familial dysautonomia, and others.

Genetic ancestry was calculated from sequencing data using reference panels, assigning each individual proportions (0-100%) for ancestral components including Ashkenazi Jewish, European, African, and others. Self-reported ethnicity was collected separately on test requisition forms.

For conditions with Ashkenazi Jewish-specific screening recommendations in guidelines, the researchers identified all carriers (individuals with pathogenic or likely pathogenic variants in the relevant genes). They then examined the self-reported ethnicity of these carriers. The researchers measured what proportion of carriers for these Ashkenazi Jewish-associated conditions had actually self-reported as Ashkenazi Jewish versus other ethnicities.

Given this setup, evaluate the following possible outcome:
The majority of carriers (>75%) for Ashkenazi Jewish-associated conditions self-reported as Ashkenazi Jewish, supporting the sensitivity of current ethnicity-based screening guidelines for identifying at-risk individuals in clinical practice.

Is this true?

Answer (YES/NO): NO